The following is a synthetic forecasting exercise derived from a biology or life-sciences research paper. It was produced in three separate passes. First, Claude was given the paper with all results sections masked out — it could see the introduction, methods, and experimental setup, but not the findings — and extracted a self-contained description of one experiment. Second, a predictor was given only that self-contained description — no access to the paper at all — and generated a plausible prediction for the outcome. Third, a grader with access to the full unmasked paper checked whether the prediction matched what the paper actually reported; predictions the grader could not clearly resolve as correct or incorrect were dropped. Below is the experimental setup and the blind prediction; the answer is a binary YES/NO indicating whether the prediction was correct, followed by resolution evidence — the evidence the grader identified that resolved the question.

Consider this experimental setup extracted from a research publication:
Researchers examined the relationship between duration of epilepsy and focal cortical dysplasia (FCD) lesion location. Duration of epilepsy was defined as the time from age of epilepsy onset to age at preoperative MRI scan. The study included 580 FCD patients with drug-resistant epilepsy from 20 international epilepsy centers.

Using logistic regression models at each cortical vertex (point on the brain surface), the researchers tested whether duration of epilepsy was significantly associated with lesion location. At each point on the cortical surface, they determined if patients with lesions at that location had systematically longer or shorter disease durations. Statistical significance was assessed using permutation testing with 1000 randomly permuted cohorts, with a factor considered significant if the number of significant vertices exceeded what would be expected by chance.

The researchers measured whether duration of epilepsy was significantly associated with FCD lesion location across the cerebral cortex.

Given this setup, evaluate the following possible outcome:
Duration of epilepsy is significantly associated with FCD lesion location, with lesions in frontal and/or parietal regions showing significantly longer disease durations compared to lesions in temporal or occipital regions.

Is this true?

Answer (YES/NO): NO